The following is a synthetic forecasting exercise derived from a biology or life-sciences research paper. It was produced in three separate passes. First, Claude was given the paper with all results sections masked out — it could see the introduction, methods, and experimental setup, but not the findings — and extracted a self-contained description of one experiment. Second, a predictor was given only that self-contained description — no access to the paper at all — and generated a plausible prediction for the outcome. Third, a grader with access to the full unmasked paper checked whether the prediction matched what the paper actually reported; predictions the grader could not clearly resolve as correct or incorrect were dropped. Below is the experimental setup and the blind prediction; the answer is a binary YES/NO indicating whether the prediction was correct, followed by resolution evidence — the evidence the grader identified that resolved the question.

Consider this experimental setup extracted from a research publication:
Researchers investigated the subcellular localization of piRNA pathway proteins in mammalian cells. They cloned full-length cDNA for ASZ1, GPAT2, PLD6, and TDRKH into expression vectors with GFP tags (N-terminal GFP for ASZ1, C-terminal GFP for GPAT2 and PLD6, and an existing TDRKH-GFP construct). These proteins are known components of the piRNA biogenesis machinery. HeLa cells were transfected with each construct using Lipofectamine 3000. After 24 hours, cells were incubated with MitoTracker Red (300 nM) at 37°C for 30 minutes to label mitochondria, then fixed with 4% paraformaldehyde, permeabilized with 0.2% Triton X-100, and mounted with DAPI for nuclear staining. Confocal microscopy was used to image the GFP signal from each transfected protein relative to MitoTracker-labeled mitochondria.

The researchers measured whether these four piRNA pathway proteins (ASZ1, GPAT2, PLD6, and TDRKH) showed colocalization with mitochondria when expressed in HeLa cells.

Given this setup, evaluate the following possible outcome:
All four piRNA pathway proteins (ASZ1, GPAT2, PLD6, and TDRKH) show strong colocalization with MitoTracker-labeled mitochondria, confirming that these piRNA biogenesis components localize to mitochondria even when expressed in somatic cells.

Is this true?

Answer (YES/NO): YES